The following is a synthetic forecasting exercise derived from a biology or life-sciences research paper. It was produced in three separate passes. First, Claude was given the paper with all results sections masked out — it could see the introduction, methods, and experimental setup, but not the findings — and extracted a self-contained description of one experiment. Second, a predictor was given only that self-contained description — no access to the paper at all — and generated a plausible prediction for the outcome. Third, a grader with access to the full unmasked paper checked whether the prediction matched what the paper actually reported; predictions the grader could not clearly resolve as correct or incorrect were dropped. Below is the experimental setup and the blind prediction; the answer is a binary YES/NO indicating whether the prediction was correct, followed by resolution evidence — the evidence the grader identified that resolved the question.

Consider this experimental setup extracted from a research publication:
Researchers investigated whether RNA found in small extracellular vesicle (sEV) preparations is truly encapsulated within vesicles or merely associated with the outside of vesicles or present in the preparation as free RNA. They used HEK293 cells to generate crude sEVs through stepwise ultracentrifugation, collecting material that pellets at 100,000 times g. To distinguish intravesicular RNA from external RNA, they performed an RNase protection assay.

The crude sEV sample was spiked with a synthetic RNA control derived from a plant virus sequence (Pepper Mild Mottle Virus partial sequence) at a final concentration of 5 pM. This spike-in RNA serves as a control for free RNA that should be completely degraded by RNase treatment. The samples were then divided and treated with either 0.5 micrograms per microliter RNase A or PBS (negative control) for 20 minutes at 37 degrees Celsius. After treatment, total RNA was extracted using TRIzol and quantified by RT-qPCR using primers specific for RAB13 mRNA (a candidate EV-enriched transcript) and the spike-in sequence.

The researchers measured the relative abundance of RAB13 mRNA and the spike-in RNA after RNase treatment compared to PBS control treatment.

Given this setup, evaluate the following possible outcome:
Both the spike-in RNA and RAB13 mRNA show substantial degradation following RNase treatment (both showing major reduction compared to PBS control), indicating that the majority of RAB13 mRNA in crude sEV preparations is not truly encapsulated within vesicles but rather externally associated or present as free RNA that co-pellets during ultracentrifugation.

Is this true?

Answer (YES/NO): NO